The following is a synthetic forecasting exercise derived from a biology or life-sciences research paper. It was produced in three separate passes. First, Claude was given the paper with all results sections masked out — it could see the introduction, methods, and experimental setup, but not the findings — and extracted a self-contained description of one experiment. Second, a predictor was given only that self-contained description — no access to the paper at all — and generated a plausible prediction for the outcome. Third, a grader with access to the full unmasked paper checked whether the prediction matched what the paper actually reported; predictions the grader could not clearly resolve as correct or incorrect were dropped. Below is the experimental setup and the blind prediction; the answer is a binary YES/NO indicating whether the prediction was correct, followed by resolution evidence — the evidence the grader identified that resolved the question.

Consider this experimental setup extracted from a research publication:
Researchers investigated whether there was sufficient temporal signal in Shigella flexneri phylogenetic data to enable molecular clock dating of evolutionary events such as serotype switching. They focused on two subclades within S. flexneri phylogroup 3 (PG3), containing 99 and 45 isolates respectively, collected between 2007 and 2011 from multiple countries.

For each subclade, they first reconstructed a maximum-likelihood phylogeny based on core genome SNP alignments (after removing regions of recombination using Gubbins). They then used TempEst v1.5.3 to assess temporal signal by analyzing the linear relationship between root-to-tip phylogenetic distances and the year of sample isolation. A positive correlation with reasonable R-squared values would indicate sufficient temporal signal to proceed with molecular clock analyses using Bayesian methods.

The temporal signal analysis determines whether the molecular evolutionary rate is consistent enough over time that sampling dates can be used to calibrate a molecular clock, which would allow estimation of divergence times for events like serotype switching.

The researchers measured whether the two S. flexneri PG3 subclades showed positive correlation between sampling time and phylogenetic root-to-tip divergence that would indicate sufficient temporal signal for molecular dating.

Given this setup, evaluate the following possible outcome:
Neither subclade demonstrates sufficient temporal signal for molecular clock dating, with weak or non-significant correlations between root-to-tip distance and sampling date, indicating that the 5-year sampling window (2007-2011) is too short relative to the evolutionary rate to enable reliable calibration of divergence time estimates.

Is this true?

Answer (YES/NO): NO